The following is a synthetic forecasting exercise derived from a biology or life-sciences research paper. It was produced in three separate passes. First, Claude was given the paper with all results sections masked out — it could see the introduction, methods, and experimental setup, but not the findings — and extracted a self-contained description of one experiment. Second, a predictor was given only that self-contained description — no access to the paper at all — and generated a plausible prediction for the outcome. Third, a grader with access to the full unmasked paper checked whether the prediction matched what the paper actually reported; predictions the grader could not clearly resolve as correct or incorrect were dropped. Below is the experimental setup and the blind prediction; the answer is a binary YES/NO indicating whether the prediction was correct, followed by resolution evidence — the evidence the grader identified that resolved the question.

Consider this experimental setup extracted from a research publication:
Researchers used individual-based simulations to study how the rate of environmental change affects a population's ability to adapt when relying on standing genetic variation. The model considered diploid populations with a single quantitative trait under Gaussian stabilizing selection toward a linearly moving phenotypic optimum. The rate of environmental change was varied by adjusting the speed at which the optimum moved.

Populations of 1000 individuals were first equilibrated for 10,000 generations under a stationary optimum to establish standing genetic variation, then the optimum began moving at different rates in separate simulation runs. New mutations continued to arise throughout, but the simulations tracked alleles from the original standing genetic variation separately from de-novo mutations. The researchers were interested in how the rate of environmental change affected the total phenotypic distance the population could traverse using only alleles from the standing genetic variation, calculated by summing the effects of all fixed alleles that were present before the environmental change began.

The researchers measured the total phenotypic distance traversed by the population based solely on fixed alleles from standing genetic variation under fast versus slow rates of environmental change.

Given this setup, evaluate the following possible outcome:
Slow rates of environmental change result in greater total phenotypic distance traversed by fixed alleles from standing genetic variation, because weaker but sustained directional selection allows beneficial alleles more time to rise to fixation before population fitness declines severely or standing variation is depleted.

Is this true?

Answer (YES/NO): NO